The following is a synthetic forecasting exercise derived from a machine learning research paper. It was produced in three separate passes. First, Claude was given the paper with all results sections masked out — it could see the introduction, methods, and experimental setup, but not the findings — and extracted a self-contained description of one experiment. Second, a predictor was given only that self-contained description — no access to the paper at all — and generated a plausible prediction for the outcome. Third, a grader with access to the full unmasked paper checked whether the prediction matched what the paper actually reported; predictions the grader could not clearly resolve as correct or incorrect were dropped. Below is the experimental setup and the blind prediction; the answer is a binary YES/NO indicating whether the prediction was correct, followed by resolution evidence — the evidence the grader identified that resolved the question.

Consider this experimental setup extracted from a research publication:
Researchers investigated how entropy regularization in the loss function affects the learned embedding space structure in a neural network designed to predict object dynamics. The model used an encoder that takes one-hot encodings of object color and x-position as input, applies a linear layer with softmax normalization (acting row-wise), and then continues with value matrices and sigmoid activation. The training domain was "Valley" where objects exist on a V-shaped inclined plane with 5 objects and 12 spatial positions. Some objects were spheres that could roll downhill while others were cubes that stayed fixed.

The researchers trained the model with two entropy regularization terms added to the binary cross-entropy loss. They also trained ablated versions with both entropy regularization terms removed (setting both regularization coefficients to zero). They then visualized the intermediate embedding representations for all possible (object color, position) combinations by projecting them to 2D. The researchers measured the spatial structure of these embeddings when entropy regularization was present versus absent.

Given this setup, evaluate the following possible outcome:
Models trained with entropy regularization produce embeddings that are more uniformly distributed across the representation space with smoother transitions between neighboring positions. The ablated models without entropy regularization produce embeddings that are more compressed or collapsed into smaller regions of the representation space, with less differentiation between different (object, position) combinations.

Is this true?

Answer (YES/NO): NO